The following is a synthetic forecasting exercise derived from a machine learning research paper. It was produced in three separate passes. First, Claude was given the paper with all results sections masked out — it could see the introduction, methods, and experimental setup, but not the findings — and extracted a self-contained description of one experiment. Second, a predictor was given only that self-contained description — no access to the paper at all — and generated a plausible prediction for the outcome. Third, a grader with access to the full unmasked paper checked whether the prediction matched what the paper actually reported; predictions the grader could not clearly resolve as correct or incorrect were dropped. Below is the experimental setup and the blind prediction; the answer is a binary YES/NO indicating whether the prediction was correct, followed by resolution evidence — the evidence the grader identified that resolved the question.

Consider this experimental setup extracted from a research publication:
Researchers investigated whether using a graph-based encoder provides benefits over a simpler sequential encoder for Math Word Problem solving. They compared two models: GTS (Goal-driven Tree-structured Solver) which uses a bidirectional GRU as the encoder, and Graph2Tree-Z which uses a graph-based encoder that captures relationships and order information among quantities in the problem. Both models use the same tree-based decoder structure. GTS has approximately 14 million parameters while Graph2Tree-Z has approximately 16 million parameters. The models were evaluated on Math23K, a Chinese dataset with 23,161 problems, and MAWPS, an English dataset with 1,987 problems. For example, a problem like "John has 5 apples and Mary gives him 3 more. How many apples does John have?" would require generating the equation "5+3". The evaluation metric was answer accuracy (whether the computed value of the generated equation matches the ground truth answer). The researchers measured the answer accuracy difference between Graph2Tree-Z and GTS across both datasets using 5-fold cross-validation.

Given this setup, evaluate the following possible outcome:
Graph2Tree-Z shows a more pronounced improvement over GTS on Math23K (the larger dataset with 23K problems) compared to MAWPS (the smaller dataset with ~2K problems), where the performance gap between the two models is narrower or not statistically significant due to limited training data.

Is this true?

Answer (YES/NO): NO